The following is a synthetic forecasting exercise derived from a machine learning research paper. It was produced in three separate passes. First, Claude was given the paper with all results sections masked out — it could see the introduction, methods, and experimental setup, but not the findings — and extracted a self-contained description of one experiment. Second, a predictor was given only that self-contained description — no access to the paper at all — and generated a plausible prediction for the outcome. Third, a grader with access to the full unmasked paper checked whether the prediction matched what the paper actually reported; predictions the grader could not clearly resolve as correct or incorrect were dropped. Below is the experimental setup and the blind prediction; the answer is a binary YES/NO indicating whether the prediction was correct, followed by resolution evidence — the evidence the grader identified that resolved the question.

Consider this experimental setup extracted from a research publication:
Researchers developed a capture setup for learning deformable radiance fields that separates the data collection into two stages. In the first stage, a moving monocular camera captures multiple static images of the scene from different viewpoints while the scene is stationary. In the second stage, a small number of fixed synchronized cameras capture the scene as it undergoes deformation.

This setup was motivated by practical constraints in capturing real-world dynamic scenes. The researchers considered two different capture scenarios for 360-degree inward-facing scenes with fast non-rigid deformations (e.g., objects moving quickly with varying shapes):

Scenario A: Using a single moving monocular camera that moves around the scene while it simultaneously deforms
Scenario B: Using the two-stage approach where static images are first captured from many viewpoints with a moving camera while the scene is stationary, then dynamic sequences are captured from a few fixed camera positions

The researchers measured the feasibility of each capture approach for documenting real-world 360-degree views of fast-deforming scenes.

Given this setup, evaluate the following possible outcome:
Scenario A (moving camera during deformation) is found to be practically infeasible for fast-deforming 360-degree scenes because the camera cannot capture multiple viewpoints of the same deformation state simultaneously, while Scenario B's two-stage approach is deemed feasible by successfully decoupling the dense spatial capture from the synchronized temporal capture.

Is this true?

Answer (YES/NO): NO